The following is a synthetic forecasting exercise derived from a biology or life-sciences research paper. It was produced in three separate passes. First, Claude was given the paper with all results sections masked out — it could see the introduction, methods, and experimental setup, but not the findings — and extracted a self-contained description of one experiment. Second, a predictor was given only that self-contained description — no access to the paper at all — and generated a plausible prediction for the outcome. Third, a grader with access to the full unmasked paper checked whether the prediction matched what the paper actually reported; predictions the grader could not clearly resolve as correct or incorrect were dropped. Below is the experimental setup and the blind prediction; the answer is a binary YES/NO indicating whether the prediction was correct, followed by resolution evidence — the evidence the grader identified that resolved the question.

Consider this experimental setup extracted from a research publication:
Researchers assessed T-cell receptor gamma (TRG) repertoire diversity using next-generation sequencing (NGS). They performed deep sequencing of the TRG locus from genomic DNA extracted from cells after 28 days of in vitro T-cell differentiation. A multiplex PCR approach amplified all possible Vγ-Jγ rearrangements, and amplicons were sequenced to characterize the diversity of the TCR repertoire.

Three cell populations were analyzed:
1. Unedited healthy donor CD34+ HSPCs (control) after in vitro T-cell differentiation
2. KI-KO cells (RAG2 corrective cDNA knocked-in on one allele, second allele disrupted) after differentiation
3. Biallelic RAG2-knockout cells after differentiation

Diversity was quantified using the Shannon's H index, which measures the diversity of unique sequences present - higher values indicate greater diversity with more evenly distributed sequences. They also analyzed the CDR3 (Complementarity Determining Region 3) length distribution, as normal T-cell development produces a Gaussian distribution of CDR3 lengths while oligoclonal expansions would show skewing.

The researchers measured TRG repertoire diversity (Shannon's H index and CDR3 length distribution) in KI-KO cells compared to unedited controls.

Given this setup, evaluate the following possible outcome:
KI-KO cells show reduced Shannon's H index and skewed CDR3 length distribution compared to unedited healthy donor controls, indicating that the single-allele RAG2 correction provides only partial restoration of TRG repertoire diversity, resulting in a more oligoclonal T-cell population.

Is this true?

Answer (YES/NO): NO